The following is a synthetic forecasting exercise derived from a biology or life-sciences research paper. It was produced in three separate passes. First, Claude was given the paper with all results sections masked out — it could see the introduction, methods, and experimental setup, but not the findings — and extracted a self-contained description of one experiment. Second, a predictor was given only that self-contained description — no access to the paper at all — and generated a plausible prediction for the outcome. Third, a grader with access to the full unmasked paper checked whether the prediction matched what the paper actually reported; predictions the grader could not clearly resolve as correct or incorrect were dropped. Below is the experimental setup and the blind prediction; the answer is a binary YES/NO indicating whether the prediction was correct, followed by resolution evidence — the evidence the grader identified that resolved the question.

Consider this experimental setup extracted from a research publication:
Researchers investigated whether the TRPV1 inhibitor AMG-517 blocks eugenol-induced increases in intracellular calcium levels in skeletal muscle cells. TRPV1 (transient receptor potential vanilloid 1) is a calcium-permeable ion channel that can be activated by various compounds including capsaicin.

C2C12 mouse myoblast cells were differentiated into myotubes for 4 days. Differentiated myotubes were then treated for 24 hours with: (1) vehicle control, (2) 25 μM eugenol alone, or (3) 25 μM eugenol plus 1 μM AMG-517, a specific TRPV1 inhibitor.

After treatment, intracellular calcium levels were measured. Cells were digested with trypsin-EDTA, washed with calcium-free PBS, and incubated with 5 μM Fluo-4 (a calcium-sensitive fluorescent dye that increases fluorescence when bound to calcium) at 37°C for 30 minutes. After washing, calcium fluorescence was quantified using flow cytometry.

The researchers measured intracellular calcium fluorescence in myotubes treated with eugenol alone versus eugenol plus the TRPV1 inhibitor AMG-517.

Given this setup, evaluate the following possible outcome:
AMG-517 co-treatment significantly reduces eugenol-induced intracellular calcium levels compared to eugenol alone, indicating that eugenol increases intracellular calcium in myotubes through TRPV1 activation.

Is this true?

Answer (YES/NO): YES